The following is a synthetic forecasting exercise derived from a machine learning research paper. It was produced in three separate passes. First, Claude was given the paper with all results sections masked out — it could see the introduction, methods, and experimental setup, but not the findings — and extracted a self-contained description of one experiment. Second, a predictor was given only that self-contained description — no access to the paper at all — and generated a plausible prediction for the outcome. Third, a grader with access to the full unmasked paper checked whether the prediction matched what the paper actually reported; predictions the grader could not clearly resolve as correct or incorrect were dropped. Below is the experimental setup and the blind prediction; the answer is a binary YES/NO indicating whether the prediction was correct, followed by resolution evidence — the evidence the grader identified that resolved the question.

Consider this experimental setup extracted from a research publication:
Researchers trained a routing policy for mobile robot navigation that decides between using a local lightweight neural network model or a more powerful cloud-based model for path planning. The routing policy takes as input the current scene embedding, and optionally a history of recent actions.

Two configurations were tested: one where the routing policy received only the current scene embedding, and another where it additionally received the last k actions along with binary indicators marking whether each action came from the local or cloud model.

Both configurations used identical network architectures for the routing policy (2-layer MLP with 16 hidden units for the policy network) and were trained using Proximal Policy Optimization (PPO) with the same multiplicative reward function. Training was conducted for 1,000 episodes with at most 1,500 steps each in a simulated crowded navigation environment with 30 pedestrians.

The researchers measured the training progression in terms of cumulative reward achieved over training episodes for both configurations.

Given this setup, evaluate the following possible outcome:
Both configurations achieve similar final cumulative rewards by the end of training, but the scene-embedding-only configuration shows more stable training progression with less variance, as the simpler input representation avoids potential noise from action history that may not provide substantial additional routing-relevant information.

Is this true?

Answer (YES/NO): NO